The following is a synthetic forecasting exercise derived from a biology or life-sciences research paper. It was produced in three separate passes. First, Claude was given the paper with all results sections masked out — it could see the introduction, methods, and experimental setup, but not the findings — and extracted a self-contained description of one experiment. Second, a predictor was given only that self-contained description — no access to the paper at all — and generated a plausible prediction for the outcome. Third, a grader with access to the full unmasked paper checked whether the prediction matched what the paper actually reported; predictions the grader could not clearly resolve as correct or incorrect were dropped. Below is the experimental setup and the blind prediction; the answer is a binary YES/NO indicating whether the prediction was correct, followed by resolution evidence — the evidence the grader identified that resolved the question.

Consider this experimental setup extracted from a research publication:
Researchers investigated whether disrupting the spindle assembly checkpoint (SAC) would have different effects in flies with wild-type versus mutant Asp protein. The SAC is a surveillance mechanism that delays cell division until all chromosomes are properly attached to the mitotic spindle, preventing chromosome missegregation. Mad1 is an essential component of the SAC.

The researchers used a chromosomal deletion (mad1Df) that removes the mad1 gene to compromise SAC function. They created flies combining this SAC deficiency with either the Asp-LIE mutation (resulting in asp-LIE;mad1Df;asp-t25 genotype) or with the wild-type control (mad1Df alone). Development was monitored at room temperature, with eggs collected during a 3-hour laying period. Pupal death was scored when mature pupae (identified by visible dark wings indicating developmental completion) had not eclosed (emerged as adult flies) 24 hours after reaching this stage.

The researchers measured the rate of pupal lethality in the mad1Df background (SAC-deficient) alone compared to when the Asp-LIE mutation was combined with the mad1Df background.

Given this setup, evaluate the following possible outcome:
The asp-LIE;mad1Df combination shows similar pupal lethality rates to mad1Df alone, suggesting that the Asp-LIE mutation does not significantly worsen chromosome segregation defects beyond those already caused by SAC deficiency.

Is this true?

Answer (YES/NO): NO